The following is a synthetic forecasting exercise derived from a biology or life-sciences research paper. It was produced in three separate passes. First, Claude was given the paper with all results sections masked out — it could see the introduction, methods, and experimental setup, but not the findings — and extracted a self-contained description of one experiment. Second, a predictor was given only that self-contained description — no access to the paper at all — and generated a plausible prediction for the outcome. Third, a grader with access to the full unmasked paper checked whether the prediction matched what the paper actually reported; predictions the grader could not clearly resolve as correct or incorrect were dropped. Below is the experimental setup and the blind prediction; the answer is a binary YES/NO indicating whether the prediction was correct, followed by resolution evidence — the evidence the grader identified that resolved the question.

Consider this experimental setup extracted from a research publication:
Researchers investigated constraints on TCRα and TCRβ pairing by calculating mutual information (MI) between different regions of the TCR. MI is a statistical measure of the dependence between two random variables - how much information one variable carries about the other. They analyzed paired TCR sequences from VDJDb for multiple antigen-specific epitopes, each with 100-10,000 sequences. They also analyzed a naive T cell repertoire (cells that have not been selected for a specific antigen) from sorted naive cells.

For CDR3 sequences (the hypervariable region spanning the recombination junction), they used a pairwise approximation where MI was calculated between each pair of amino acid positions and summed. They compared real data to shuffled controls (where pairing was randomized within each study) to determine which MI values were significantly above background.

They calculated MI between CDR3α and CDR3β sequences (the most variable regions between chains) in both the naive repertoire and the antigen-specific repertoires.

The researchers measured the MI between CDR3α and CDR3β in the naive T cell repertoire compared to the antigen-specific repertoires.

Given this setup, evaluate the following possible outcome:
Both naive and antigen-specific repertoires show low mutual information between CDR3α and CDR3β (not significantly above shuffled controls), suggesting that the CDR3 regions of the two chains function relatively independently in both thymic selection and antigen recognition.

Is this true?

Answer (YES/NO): NO